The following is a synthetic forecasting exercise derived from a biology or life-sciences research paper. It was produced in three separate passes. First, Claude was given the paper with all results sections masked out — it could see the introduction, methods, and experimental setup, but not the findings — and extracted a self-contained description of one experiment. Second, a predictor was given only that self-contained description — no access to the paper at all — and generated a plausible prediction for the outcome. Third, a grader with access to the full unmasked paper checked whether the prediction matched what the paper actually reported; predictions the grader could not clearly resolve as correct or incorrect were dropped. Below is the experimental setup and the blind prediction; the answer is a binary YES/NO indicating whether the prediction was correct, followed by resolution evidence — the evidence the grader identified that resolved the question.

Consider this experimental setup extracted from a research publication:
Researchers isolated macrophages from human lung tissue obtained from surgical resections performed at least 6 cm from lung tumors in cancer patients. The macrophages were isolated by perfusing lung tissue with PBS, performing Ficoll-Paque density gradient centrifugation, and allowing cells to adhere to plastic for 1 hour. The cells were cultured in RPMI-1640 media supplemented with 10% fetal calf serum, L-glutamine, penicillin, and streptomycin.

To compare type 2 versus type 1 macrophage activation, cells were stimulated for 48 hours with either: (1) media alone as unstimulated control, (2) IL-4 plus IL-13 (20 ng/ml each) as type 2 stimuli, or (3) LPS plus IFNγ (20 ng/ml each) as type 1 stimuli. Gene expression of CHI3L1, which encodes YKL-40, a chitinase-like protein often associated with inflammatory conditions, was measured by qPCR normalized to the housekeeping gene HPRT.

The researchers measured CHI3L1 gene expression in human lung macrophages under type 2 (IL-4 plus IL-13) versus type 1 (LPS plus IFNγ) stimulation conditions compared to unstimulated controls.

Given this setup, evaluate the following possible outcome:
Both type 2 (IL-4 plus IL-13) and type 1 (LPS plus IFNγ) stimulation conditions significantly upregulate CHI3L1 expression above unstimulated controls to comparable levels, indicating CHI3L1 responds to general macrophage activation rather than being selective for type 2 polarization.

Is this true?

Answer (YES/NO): NO